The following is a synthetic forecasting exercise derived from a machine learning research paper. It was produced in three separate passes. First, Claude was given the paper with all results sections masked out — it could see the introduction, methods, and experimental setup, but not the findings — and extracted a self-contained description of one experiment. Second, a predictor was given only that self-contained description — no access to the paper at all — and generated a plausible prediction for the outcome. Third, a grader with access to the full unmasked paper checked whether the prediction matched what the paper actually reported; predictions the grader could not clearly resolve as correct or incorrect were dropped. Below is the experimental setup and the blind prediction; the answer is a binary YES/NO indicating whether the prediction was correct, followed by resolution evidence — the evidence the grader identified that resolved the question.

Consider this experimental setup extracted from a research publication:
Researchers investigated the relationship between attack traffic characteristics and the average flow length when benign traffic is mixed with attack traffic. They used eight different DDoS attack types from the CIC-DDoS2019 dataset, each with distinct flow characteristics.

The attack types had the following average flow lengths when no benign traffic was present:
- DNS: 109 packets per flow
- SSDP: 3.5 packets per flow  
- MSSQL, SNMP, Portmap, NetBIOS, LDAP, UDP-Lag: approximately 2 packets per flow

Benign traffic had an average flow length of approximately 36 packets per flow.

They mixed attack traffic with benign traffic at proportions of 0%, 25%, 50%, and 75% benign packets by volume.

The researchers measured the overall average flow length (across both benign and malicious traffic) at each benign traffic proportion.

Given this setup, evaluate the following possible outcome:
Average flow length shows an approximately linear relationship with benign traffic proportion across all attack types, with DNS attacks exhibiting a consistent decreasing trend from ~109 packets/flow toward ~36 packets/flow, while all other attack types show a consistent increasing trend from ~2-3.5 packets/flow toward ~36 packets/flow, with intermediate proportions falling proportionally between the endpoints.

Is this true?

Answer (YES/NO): NO